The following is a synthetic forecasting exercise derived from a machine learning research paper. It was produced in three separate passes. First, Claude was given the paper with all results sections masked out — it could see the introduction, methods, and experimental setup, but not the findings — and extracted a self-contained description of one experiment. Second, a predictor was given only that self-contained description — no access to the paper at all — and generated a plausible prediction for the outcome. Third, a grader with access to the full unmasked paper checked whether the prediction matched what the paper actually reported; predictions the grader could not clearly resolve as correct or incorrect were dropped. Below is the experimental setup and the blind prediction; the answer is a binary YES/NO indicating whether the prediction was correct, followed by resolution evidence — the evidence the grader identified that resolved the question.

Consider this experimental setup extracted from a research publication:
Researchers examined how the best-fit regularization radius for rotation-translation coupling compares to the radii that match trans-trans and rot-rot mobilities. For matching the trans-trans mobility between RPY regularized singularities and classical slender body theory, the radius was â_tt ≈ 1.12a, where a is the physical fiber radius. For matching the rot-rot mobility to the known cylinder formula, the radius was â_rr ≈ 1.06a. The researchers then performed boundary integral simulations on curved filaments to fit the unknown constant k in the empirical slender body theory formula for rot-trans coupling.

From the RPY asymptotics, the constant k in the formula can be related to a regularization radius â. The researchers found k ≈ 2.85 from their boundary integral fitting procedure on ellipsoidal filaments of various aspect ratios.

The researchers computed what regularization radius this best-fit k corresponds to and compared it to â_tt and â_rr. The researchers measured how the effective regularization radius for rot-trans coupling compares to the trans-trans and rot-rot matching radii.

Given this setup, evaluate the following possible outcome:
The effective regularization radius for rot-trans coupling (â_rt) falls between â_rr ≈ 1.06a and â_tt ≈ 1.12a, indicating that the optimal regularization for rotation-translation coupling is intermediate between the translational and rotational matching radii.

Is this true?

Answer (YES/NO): NO